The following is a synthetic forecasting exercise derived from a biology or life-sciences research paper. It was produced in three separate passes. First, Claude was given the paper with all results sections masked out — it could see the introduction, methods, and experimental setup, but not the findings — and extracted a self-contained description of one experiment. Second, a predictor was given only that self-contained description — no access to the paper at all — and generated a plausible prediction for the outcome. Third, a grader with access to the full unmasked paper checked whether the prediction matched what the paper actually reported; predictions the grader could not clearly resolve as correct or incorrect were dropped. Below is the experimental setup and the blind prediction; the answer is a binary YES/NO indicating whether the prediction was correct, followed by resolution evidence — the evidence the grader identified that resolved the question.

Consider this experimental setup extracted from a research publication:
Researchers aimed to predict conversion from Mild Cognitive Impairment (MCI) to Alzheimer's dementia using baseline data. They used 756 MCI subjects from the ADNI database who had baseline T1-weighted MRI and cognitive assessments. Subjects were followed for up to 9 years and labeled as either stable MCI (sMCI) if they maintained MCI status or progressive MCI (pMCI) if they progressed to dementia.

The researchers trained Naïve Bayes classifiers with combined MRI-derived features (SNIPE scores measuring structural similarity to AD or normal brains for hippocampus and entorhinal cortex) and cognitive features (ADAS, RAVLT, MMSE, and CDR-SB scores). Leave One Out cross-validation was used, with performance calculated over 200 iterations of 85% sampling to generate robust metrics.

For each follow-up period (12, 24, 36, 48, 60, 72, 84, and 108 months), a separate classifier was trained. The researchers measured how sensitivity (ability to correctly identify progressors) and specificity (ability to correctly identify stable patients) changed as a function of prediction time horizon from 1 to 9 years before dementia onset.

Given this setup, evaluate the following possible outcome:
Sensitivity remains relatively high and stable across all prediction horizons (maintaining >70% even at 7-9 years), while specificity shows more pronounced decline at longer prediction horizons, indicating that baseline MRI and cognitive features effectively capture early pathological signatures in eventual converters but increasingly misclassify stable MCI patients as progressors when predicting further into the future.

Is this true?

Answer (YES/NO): NO